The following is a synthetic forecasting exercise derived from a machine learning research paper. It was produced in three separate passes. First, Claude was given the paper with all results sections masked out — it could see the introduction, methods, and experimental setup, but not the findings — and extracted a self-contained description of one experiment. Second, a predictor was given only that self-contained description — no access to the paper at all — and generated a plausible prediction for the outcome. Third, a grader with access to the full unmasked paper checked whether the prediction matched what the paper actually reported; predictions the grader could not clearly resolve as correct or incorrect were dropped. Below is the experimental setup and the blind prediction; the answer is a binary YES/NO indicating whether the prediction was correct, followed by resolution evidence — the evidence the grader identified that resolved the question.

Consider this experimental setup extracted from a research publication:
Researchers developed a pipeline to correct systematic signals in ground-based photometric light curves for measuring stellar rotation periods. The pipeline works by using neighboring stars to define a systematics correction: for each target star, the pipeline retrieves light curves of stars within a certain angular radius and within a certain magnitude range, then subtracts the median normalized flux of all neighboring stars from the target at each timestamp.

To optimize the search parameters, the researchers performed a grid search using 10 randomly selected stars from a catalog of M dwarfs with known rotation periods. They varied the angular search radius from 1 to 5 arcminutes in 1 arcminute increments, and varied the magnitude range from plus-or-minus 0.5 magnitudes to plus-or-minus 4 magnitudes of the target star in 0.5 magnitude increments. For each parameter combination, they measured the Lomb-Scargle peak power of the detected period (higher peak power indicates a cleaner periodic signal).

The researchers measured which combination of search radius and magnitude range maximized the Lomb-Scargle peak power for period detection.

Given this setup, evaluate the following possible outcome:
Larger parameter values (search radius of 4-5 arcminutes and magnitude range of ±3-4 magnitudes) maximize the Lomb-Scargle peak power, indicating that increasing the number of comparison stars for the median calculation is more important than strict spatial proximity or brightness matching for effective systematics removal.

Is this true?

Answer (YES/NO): NO